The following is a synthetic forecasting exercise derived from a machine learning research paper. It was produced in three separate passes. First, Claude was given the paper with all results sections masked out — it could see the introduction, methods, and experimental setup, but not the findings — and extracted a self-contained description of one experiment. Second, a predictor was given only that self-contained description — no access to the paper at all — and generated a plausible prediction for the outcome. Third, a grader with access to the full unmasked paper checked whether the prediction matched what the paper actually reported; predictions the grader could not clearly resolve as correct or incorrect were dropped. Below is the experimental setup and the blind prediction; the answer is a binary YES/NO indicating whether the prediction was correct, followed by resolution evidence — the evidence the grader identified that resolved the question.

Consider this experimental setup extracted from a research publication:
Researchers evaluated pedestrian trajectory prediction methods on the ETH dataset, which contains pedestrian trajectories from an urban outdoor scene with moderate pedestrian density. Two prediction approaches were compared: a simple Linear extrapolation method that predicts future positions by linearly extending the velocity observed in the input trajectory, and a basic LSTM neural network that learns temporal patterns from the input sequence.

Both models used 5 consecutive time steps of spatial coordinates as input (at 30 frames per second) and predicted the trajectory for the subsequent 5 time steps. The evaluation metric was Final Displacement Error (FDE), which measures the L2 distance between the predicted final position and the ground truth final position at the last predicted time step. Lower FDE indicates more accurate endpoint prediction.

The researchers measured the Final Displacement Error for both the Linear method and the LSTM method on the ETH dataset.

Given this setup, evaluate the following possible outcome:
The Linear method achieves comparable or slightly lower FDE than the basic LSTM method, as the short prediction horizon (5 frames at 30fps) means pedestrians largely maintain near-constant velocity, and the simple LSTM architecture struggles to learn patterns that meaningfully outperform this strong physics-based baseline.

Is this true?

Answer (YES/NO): YES